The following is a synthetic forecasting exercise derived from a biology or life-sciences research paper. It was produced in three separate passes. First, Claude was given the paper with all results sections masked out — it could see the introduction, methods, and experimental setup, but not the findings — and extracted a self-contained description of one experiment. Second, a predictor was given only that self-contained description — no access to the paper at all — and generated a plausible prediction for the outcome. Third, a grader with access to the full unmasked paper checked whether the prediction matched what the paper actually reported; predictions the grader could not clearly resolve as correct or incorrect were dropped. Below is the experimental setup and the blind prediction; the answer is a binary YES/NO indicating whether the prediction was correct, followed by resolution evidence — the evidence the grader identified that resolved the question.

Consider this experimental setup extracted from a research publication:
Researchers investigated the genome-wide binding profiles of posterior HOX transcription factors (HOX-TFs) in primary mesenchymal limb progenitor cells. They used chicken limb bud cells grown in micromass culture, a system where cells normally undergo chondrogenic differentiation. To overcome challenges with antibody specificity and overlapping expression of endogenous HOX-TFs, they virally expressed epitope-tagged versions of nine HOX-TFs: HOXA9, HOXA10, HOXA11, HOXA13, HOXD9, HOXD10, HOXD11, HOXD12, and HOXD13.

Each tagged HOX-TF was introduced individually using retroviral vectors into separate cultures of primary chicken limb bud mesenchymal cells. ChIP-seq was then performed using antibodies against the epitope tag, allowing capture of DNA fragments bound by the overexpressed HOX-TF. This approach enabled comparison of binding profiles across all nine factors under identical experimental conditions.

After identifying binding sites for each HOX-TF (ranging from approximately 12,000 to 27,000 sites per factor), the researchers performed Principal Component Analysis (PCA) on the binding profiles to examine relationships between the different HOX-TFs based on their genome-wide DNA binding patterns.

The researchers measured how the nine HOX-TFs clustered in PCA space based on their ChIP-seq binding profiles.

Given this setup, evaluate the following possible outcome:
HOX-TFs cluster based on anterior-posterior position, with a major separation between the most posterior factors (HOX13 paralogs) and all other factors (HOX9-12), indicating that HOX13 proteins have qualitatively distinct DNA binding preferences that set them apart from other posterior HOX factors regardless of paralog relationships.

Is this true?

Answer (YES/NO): NO